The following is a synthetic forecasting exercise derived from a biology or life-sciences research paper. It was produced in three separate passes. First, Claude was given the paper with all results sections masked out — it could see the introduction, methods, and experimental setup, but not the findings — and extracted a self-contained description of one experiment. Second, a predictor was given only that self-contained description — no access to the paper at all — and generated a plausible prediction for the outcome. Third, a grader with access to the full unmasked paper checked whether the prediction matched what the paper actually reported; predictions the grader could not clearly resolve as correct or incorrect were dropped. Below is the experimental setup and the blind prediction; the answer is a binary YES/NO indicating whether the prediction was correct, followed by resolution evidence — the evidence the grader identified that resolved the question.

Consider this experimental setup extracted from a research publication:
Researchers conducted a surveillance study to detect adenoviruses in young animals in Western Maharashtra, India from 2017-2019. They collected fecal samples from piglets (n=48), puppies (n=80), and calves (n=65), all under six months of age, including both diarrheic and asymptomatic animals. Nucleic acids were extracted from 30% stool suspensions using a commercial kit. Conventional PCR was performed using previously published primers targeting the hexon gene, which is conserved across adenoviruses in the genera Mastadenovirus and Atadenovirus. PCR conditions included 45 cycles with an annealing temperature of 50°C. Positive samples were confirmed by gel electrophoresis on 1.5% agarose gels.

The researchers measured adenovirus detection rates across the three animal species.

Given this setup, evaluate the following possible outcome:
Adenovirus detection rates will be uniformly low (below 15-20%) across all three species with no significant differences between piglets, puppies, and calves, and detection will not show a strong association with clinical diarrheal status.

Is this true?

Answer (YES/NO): NO